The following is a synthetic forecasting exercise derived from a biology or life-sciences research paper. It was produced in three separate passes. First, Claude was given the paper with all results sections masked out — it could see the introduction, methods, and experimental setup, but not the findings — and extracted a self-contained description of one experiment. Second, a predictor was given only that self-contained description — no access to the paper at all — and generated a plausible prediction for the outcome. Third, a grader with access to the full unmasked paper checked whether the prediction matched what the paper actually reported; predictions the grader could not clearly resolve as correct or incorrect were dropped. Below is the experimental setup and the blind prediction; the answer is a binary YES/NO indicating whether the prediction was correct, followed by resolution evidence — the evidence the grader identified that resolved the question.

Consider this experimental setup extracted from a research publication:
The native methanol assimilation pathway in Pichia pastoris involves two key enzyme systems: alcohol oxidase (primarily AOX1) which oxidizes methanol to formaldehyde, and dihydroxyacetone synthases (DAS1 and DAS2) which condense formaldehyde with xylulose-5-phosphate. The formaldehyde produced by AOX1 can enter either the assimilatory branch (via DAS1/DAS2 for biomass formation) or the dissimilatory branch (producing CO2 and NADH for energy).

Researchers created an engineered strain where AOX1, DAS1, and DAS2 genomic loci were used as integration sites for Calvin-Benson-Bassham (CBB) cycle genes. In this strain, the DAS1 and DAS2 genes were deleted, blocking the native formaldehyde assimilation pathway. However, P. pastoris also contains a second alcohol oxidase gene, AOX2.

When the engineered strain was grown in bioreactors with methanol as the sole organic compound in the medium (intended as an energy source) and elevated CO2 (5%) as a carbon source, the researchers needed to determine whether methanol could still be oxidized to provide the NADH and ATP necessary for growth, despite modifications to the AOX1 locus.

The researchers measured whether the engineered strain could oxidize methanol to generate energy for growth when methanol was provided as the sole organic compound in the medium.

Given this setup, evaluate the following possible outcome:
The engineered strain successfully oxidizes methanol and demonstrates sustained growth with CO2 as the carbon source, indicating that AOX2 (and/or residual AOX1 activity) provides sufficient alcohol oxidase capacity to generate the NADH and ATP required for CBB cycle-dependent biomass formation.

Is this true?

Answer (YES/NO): YES